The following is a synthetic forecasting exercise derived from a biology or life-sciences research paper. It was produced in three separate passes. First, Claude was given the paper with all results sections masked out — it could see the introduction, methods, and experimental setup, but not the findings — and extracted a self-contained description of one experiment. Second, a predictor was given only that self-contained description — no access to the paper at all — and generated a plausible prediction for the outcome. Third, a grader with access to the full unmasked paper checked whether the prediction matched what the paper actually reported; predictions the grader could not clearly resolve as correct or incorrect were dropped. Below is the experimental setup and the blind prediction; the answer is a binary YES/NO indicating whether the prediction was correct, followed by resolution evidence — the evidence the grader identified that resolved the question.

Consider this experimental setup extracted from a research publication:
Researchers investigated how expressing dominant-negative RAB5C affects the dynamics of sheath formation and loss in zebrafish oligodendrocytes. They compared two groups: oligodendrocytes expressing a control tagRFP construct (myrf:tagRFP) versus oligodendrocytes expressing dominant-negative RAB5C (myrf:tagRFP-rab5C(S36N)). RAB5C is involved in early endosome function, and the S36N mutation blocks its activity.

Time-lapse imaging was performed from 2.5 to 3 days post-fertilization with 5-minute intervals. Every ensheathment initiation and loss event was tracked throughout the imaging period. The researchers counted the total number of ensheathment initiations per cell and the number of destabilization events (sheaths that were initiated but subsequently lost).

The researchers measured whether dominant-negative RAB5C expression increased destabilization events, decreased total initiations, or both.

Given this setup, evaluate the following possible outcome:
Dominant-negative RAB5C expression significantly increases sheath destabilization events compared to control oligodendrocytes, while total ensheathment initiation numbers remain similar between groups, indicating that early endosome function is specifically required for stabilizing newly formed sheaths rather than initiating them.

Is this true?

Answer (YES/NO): NO